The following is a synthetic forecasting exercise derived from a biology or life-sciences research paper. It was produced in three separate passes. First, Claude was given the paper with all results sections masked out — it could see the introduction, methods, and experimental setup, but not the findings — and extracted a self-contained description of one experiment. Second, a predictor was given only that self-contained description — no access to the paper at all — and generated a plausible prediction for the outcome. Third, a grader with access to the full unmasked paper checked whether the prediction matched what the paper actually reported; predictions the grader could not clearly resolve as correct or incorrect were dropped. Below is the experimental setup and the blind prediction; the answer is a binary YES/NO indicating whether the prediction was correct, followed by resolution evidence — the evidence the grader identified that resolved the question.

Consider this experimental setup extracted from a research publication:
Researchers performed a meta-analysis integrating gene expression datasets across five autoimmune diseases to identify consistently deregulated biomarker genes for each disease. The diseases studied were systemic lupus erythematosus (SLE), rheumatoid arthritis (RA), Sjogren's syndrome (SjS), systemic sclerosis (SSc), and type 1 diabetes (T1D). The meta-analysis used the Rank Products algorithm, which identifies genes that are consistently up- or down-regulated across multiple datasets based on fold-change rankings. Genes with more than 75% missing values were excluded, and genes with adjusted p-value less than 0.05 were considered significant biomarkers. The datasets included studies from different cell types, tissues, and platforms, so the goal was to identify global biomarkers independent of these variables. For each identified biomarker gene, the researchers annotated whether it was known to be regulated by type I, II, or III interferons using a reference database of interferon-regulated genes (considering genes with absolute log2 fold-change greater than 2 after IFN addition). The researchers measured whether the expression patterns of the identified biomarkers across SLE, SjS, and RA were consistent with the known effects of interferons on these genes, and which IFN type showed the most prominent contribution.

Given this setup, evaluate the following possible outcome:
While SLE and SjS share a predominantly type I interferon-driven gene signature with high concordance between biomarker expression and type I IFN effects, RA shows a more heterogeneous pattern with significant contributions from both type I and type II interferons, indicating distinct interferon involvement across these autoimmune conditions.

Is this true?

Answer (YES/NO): NO